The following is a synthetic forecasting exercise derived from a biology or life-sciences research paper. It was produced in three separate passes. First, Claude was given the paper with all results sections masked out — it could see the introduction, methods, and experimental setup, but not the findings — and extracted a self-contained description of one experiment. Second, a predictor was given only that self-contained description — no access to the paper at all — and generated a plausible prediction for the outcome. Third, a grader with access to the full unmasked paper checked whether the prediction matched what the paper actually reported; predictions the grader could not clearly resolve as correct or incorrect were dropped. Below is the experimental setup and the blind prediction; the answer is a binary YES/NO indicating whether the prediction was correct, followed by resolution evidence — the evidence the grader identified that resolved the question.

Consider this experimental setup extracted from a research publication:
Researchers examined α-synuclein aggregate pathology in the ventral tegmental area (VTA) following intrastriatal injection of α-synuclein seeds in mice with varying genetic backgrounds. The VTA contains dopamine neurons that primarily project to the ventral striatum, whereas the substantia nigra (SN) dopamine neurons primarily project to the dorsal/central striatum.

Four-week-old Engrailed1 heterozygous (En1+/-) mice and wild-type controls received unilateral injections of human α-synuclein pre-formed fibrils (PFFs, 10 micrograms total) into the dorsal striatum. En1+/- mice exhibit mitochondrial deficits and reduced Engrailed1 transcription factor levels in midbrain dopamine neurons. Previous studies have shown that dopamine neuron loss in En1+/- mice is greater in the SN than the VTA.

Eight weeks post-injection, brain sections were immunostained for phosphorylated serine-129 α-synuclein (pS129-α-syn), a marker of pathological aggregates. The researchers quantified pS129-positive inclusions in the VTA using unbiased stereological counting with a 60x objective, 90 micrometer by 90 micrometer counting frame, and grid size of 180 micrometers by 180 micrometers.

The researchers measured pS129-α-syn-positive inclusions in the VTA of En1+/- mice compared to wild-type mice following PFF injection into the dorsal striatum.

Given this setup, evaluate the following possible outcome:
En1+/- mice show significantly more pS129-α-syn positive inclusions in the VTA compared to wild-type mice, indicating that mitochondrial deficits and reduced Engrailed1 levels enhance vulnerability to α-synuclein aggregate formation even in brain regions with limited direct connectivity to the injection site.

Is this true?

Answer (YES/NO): YES